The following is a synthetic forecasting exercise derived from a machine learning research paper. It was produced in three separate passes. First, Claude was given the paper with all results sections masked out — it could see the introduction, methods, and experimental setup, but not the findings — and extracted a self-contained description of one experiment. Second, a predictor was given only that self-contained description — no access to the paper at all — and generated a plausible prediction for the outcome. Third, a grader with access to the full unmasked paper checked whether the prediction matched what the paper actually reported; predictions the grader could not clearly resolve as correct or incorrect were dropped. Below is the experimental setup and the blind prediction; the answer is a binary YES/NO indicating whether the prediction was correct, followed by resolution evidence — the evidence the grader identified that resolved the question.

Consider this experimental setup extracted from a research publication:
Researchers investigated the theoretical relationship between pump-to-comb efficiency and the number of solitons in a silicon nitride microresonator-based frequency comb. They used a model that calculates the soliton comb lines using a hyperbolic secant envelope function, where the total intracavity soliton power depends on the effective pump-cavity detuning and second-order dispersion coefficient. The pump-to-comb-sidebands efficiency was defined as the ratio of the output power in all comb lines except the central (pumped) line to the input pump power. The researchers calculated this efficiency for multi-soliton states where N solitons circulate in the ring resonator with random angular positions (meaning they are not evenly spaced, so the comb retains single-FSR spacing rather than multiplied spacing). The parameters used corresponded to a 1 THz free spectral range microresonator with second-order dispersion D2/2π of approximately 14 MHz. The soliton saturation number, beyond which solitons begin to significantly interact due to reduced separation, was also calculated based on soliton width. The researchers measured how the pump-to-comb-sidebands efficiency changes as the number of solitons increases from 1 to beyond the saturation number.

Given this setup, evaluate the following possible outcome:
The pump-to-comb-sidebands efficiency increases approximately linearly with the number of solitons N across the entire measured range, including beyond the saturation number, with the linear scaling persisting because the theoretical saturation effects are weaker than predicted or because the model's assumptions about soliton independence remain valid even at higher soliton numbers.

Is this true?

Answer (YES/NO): NO